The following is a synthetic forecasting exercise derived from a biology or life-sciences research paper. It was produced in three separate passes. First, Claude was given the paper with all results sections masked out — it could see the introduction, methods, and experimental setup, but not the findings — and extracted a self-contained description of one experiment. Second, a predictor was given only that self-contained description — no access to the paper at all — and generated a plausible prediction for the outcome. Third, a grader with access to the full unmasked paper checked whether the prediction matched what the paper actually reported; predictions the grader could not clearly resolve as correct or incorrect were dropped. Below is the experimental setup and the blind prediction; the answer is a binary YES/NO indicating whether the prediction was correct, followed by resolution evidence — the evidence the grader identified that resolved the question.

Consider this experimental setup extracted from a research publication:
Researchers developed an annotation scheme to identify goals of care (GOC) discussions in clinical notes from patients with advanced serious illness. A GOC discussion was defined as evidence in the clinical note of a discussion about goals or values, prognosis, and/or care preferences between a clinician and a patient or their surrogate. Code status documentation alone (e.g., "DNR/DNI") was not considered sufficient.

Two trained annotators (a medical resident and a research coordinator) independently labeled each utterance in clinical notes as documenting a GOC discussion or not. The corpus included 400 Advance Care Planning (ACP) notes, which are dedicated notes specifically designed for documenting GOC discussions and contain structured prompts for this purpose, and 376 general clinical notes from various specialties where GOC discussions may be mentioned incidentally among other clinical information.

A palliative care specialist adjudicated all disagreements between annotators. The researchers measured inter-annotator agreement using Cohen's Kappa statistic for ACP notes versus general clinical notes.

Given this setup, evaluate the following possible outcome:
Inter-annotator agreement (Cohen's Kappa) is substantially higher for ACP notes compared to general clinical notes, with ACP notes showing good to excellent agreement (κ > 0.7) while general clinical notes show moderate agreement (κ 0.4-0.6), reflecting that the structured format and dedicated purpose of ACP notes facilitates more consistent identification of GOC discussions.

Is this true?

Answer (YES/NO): NO